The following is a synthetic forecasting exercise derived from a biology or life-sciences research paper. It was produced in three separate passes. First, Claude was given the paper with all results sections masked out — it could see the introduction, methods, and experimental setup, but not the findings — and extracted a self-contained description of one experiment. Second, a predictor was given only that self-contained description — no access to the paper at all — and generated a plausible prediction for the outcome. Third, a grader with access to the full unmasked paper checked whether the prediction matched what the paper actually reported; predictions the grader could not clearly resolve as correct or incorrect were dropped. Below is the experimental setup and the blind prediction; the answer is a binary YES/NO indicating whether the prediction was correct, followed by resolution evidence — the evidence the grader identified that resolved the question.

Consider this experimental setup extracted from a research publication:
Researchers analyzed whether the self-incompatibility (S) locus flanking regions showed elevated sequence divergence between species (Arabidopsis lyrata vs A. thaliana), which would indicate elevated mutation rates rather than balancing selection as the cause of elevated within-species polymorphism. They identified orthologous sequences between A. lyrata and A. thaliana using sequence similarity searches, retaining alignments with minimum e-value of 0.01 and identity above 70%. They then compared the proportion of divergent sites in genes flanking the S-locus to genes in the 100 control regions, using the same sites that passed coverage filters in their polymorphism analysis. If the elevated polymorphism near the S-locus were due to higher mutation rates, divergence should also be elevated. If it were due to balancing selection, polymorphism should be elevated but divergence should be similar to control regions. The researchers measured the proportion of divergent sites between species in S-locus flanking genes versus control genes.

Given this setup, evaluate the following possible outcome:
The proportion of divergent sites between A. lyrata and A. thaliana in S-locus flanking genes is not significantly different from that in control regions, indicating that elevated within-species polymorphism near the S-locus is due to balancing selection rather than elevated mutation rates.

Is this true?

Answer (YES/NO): YES